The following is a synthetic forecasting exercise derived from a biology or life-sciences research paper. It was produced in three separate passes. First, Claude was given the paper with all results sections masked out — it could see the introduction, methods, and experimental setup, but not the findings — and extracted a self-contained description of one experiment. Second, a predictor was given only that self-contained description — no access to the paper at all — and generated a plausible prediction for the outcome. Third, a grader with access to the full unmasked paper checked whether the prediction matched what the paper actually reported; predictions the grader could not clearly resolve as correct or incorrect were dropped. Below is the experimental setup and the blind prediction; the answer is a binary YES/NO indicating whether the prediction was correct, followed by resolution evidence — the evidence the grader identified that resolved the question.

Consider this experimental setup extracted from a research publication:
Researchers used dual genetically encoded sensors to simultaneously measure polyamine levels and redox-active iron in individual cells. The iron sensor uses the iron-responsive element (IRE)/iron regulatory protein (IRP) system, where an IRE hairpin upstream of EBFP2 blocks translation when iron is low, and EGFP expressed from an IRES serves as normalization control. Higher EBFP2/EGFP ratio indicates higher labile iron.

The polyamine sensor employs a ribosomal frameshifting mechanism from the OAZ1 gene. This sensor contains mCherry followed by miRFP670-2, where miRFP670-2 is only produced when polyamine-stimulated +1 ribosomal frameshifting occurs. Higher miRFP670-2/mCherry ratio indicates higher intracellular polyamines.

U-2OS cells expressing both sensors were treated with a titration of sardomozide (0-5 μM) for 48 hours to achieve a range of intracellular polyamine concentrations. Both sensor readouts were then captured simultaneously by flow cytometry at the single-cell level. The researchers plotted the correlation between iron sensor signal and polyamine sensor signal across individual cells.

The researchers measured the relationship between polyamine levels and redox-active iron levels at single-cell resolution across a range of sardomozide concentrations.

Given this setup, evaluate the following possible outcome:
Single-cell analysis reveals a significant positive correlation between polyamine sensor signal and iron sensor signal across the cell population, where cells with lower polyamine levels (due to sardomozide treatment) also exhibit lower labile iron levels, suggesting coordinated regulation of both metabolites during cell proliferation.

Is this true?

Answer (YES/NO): NO